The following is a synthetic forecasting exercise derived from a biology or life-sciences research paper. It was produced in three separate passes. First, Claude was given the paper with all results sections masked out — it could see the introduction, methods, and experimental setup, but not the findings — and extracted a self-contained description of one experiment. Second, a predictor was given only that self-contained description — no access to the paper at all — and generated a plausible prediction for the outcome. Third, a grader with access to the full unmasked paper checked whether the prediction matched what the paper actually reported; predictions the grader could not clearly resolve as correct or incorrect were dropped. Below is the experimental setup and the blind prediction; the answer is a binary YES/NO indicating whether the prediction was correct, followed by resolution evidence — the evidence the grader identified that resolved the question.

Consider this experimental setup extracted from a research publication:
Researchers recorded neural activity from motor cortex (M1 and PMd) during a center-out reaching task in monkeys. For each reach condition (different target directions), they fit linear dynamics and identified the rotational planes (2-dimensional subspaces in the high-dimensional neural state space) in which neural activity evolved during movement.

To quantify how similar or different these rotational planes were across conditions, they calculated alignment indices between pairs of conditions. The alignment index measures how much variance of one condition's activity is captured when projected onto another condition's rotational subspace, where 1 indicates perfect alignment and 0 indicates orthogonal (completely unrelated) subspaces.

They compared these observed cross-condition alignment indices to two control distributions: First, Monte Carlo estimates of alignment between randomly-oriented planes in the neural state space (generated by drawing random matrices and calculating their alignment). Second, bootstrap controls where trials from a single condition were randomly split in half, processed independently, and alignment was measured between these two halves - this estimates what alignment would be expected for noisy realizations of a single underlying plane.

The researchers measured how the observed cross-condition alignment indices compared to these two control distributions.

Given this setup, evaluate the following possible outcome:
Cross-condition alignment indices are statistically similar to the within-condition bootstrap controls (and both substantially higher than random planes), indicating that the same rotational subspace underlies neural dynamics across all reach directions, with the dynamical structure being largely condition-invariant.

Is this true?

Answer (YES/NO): NO